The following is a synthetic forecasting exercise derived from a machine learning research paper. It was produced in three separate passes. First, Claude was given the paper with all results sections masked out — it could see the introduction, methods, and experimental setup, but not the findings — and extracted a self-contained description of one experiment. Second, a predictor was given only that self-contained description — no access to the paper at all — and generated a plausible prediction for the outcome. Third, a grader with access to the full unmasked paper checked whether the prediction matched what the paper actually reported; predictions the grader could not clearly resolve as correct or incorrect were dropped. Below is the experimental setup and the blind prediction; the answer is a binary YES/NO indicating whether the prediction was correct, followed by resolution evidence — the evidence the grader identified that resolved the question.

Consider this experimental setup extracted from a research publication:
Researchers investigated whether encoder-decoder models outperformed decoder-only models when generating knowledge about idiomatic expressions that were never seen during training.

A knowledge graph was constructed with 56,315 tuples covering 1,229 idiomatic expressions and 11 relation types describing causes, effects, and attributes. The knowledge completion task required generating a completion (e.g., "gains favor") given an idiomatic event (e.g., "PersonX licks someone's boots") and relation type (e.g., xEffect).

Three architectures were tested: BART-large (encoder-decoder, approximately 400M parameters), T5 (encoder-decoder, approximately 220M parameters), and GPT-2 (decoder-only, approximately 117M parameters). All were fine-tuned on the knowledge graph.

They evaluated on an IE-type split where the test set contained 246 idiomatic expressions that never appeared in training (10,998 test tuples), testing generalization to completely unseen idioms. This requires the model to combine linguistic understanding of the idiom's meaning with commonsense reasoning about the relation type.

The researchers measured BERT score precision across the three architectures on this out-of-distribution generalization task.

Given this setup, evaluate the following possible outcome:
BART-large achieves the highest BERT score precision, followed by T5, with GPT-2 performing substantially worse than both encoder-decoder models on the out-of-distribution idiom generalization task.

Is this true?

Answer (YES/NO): NO